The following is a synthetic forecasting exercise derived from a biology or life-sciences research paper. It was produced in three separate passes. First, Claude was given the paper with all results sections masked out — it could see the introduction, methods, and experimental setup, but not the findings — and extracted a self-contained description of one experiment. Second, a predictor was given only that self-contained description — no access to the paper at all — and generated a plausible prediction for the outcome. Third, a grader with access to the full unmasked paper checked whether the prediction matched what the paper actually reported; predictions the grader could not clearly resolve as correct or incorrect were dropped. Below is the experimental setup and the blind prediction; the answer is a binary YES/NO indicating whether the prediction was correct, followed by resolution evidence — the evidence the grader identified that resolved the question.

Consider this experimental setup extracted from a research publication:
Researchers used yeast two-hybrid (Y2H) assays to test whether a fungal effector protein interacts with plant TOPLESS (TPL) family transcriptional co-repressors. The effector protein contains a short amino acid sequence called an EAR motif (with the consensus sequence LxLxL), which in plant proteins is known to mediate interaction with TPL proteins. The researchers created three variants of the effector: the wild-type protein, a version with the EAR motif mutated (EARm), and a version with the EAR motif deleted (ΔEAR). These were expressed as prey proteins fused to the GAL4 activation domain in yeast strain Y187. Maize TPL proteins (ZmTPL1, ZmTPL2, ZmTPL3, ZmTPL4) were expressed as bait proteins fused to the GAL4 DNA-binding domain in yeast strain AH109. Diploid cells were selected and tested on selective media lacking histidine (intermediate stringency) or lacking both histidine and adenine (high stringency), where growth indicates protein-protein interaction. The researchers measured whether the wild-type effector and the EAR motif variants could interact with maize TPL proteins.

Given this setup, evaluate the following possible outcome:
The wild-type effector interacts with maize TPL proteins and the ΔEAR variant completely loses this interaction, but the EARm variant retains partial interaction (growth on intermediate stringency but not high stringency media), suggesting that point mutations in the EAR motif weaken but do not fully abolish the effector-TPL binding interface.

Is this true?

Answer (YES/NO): YES